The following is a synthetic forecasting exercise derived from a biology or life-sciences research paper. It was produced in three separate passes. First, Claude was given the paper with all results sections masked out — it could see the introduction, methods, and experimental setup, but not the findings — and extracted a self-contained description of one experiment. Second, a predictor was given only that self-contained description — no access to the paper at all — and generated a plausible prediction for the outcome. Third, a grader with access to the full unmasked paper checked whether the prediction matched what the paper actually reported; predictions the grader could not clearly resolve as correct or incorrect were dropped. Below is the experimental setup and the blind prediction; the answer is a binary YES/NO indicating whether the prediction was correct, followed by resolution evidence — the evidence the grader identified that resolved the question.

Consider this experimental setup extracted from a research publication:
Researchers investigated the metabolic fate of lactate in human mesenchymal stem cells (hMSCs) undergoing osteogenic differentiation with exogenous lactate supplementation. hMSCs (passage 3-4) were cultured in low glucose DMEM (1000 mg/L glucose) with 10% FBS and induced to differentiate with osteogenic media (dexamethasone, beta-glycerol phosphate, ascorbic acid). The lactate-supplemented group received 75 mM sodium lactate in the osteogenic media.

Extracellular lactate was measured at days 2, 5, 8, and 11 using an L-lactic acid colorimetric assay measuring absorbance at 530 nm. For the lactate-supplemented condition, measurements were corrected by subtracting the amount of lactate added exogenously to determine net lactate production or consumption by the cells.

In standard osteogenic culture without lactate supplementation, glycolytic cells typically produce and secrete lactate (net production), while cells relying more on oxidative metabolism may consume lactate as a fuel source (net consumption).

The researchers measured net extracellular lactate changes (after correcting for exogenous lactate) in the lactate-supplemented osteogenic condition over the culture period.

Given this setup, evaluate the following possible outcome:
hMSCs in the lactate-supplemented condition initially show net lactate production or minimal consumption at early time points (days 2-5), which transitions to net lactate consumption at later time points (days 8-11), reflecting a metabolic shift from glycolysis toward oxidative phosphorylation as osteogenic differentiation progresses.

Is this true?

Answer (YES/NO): NO